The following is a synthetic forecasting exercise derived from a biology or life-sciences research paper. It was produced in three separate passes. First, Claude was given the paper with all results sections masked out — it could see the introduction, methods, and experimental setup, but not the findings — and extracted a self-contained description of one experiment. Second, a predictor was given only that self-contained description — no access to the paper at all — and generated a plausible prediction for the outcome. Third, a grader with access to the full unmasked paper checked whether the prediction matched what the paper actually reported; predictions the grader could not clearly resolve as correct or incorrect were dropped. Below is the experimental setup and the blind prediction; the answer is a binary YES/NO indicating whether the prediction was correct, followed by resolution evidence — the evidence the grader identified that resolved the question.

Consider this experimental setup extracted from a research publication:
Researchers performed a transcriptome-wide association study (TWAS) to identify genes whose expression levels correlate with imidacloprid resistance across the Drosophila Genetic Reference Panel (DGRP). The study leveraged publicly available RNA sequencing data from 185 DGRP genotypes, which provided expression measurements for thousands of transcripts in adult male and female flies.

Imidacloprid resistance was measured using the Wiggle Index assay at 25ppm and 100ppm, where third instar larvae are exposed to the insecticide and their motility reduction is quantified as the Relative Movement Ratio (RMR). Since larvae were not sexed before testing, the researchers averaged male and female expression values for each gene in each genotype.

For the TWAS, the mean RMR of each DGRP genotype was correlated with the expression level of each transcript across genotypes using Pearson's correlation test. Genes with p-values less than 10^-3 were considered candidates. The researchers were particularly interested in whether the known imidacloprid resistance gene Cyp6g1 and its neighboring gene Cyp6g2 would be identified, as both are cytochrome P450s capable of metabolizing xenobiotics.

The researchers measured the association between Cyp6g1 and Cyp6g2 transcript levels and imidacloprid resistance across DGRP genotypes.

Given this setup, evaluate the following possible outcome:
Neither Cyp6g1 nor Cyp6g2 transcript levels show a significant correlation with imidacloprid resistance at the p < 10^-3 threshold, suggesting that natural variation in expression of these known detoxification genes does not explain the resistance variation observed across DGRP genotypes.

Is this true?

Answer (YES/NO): NO